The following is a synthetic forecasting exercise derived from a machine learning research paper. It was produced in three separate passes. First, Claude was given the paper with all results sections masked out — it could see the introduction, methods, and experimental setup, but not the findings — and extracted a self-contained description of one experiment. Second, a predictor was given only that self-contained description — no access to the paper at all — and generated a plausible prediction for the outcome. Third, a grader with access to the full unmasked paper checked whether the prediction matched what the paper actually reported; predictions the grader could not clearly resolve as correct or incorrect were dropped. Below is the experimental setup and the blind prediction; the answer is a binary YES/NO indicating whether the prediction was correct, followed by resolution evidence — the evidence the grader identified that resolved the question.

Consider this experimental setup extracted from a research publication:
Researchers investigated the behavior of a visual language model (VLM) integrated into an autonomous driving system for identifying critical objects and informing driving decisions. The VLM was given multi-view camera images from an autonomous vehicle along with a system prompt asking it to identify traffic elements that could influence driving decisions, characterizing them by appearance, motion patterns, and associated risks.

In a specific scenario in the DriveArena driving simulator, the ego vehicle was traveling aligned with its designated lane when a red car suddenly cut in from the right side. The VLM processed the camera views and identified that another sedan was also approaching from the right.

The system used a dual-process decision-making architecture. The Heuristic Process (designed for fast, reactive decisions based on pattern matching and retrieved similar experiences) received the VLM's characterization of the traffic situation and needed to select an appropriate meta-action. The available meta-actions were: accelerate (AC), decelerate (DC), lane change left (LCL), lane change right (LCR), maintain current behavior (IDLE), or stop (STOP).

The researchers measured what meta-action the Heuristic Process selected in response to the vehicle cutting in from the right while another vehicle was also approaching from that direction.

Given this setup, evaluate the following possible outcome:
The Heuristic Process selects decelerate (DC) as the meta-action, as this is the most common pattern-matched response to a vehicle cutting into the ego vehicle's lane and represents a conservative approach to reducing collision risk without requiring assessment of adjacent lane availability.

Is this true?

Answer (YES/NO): YES